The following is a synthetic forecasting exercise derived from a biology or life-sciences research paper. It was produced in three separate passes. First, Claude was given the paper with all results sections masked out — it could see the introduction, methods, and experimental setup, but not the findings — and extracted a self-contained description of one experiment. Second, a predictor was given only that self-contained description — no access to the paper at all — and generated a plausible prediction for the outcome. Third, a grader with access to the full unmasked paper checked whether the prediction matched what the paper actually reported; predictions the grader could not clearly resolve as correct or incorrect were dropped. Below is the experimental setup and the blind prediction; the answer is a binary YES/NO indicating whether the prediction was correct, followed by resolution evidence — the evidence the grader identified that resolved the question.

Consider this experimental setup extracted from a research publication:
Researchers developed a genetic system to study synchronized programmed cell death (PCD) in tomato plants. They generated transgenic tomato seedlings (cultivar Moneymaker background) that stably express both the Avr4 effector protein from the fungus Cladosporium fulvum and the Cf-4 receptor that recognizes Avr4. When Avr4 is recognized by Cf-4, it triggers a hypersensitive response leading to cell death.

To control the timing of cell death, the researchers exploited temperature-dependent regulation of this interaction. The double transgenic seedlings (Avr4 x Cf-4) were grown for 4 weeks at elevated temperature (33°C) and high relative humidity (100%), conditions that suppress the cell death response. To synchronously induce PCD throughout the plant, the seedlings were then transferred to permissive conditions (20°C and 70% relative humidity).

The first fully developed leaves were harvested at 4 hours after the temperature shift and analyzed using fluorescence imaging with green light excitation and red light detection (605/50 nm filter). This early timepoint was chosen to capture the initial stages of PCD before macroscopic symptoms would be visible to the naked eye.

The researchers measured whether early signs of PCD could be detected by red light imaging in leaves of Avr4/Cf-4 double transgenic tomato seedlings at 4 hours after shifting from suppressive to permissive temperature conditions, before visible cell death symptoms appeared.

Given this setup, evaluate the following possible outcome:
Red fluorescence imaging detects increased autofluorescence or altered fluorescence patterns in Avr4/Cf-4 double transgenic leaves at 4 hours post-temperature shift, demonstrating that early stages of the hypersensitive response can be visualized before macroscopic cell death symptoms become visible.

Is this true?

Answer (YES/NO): YES